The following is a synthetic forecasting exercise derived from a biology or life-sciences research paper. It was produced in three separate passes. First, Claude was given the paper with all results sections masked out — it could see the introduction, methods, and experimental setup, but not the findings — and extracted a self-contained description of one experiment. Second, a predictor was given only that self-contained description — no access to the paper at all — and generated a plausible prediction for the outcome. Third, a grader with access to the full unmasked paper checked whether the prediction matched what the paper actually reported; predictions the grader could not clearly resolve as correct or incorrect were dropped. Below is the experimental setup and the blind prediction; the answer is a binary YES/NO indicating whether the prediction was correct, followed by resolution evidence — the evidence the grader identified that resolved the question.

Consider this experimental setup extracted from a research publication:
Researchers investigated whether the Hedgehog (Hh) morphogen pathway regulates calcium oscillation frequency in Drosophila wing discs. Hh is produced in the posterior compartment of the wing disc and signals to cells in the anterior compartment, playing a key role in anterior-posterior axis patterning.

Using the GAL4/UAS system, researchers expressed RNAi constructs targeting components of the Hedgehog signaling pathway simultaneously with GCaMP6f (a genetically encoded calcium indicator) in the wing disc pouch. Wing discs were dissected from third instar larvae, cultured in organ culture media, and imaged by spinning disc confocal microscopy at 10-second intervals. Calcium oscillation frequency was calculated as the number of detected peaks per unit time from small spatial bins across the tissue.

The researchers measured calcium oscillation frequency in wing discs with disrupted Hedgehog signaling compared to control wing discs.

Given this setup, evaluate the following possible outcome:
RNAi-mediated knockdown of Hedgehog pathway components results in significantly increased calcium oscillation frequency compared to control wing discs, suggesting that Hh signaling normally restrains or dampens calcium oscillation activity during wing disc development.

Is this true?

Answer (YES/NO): YES